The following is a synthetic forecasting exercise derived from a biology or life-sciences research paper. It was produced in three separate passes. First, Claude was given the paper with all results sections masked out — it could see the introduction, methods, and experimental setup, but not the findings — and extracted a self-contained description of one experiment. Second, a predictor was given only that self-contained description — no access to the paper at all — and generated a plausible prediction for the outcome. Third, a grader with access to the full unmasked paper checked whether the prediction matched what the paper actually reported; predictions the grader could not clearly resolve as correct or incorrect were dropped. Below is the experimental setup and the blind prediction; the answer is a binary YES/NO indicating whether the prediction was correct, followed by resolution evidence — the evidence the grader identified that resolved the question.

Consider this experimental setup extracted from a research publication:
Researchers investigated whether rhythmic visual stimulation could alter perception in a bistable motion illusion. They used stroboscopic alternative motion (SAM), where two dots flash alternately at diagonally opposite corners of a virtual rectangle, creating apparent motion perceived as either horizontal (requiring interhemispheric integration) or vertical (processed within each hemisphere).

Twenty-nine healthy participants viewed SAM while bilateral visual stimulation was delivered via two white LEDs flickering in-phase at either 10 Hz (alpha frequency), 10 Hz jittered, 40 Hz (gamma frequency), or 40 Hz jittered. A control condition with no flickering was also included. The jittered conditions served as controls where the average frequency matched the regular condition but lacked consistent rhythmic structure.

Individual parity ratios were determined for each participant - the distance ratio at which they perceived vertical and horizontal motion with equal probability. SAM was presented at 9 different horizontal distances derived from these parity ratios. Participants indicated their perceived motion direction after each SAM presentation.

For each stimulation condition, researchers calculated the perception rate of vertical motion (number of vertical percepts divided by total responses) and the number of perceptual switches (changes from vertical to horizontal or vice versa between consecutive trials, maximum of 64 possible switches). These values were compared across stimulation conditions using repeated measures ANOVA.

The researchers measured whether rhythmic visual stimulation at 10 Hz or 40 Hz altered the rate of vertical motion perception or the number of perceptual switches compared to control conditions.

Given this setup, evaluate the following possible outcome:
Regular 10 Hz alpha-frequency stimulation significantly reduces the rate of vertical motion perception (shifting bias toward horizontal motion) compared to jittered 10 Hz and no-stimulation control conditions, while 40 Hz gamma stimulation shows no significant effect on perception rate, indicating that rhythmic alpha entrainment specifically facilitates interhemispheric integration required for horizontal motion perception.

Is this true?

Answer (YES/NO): NO